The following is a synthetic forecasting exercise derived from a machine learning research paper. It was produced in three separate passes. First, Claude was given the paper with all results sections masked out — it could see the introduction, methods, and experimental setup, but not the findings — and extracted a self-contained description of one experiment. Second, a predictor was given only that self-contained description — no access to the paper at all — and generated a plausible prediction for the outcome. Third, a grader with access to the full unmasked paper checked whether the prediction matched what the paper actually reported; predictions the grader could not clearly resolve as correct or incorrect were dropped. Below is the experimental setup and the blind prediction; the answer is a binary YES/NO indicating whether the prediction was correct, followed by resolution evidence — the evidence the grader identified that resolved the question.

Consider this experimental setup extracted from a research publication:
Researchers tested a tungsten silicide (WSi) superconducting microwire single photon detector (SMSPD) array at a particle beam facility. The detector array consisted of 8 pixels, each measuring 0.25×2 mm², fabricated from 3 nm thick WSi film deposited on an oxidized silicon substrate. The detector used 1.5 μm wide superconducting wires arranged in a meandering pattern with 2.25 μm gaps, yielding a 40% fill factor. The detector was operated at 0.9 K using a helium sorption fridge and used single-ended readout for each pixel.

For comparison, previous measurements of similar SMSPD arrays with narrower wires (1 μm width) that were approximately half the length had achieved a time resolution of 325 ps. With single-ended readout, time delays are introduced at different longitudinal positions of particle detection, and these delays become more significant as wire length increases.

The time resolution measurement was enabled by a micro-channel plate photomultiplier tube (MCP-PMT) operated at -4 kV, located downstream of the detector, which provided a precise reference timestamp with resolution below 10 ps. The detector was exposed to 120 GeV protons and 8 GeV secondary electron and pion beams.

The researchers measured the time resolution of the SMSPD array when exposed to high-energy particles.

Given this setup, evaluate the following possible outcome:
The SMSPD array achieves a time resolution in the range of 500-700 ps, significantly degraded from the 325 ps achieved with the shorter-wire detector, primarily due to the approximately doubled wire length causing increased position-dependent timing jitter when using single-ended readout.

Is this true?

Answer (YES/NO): NO